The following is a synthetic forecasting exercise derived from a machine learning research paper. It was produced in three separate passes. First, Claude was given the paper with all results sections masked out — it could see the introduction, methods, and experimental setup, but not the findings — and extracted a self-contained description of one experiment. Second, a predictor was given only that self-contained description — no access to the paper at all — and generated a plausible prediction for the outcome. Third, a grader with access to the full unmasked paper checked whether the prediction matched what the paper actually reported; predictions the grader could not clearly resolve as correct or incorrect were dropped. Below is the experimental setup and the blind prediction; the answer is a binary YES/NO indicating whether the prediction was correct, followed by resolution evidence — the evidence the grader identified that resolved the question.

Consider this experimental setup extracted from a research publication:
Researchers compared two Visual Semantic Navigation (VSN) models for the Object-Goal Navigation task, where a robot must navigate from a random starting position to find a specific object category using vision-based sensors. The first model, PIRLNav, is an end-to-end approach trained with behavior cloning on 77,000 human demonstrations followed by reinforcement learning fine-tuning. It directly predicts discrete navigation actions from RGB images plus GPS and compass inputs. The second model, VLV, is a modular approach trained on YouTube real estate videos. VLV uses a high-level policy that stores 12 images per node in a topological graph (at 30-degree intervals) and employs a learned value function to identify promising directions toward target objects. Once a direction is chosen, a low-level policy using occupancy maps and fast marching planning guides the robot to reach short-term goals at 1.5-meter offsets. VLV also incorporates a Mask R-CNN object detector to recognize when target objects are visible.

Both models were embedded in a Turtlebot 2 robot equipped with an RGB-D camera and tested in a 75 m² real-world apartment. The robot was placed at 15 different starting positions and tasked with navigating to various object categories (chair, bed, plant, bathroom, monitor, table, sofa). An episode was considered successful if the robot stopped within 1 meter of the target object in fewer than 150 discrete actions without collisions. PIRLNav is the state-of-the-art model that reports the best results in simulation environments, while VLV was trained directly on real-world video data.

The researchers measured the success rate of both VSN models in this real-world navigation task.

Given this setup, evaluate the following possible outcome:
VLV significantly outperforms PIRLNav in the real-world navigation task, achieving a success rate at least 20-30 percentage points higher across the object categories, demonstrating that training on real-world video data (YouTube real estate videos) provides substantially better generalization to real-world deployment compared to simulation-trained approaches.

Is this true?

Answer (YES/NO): NO